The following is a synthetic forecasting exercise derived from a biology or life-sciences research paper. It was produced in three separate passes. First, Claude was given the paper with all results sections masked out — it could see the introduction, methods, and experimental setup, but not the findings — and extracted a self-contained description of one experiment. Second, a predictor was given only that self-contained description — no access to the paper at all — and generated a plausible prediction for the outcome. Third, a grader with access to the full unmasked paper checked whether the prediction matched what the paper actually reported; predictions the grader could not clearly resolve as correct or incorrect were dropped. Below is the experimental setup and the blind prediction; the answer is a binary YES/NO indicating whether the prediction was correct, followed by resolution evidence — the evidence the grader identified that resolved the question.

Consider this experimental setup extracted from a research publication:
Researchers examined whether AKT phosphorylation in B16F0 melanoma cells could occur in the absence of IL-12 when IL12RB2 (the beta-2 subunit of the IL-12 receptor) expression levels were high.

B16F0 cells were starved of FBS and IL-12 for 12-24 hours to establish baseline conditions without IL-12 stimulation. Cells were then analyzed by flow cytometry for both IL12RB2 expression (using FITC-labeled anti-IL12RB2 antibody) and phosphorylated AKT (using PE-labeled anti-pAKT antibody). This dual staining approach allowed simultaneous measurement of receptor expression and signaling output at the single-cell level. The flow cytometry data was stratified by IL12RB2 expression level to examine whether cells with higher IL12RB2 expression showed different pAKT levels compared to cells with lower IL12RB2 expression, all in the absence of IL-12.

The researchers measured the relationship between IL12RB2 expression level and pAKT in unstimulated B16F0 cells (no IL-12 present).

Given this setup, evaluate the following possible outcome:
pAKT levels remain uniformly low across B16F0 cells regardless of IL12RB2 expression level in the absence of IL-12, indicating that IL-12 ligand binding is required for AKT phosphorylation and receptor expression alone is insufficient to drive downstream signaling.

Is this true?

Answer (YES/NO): NO